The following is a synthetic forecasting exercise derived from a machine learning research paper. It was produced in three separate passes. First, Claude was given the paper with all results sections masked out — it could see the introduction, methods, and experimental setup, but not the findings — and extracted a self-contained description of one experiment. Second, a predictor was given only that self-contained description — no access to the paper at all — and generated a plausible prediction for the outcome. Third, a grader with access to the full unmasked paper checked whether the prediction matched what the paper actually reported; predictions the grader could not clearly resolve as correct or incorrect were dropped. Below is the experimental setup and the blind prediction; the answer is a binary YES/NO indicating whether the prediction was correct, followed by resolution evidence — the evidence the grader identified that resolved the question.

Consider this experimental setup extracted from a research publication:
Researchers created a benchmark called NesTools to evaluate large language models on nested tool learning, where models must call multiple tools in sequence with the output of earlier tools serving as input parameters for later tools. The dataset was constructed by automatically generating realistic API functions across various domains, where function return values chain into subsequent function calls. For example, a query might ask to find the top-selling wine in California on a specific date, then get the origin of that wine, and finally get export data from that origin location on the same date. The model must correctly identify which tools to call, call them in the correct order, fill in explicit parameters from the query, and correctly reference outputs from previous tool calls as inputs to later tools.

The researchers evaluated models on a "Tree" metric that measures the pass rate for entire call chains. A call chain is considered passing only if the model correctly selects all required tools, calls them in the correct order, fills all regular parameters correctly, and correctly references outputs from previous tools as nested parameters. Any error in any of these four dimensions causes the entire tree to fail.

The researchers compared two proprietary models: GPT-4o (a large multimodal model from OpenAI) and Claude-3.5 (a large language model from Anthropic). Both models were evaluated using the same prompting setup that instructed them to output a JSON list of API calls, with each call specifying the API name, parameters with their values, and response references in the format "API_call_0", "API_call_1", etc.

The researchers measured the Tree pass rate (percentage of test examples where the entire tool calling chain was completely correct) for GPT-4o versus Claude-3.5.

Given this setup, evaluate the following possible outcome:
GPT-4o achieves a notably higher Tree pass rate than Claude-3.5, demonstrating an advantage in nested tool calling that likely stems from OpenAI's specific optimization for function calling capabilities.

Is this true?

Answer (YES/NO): NO